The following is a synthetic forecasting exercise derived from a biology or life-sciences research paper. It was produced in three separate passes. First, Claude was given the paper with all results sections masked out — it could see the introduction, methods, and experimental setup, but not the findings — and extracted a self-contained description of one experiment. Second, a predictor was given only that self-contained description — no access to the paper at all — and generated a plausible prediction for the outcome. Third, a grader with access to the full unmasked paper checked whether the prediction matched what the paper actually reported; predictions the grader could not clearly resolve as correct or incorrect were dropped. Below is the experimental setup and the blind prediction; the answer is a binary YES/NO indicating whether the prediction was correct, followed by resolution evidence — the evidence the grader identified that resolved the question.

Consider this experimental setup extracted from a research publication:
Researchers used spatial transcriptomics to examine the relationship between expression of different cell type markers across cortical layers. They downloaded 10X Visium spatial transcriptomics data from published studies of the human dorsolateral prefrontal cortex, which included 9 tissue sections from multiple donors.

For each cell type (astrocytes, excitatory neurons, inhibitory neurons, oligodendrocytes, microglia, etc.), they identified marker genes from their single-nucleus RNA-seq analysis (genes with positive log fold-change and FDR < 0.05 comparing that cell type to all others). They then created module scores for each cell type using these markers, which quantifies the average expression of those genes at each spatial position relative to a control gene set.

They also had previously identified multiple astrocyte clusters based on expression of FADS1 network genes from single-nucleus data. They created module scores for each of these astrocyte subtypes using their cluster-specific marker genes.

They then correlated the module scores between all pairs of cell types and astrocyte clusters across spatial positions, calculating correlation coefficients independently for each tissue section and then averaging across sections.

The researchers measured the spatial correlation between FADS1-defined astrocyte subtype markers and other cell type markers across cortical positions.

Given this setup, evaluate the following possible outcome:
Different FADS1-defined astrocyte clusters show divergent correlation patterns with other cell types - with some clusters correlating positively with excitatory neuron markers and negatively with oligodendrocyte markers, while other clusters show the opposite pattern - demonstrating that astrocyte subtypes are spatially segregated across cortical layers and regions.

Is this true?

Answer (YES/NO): NO